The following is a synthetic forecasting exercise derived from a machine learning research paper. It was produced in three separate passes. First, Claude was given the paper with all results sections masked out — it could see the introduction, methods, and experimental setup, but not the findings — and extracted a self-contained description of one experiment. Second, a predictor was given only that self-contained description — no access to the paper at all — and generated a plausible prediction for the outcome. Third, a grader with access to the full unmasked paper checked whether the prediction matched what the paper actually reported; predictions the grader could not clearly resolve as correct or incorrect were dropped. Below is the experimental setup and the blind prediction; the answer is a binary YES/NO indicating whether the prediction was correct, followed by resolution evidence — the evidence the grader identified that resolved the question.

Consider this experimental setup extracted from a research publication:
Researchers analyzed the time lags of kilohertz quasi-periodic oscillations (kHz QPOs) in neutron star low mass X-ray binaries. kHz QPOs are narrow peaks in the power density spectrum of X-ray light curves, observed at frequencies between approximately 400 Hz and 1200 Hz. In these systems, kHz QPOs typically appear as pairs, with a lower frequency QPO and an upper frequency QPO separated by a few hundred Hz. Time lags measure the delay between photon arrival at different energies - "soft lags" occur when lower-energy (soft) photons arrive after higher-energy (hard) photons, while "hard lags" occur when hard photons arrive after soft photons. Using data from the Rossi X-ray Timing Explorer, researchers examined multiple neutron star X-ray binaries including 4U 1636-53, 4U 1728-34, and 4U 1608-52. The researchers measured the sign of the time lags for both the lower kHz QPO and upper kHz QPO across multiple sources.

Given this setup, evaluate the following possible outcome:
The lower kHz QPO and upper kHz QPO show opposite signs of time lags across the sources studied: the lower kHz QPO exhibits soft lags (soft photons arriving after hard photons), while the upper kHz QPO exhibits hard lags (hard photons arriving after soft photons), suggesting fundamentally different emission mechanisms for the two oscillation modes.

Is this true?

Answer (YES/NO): YES